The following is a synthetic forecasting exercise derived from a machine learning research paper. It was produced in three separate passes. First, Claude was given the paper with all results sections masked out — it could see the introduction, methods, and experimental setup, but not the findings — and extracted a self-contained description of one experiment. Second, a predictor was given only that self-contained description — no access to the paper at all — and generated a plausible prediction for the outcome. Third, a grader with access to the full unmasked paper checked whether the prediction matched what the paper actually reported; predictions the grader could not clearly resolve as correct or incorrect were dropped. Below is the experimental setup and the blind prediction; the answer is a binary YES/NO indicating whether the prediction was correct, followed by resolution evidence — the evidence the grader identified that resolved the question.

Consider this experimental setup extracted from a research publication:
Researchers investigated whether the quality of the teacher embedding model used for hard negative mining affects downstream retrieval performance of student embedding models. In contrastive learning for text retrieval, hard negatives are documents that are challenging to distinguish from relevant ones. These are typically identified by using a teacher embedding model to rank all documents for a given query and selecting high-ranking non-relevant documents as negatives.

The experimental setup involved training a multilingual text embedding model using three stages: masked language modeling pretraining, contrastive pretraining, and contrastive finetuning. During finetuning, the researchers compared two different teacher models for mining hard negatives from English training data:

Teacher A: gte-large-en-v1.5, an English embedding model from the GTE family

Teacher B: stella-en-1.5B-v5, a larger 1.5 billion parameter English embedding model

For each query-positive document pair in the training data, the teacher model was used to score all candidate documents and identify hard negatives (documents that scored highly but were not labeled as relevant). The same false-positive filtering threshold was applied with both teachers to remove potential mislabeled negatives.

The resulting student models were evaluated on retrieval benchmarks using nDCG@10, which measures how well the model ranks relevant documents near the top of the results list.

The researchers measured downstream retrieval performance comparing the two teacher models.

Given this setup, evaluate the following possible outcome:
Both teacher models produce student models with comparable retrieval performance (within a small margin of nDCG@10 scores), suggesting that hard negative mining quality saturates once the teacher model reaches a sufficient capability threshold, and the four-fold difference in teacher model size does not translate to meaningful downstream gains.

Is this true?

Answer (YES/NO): NO